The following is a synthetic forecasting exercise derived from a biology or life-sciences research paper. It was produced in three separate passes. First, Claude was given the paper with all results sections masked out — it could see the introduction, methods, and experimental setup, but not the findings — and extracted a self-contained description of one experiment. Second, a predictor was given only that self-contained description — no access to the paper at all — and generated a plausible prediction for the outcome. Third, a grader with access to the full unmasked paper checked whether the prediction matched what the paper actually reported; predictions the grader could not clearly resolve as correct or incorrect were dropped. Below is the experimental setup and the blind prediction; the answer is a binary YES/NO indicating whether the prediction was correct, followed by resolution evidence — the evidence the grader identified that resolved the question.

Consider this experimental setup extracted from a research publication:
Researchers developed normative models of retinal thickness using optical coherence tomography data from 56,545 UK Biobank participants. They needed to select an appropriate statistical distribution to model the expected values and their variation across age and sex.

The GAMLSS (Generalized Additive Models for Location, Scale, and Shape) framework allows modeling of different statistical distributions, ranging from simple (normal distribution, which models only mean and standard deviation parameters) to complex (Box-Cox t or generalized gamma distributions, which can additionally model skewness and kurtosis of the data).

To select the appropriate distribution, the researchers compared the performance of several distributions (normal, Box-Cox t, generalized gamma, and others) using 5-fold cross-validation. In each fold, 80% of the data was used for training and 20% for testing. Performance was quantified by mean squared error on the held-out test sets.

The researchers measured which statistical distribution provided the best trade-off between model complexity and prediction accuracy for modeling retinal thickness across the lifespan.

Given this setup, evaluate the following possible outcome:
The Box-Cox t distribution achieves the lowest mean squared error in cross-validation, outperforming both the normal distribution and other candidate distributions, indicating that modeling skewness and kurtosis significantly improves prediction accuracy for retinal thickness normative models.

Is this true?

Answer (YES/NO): NO